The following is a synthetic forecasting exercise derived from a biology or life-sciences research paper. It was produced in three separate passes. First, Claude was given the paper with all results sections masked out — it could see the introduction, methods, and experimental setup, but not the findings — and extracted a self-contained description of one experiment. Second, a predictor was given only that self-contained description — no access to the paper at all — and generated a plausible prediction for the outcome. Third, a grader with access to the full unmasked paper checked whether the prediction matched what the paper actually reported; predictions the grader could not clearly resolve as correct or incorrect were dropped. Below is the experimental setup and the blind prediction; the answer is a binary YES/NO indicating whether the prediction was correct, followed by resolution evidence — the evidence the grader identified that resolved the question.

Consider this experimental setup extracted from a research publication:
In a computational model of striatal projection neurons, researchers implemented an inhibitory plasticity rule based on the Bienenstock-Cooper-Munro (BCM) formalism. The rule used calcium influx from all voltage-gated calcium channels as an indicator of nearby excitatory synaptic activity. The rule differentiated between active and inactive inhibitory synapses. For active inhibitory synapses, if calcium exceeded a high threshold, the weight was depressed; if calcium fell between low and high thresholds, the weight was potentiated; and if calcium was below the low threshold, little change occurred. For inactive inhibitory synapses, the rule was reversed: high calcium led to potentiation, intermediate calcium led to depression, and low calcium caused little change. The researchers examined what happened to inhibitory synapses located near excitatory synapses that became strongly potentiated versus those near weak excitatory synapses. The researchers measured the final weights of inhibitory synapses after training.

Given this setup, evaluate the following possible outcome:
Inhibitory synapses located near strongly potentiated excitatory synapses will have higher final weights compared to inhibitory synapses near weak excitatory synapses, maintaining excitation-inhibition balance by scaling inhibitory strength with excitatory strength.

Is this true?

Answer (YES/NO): NO